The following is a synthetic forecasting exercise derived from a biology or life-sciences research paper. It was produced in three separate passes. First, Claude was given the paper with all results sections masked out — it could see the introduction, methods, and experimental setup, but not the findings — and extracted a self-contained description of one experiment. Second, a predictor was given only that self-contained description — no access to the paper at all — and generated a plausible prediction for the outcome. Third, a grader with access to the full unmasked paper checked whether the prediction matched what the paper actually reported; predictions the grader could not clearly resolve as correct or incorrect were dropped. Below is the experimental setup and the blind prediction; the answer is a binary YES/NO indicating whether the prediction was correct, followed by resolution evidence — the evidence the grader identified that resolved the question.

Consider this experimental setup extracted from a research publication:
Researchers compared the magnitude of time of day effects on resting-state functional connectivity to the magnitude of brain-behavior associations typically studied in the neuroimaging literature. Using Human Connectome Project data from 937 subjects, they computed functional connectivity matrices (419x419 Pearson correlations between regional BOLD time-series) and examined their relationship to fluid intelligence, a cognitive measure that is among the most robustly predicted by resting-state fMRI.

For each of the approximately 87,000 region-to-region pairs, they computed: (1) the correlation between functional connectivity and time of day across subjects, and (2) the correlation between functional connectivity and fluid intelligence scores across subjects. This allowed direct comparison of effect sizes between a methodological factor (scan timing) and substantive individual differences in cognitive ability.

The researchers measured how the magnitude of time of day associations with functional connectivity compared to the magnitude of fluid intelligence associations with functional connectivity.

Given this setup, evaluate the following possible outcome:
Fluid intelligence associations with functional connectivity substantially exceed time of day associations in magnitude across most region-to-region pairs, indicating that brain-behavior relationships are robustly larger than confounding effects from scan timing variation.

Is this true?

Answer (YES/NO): NO